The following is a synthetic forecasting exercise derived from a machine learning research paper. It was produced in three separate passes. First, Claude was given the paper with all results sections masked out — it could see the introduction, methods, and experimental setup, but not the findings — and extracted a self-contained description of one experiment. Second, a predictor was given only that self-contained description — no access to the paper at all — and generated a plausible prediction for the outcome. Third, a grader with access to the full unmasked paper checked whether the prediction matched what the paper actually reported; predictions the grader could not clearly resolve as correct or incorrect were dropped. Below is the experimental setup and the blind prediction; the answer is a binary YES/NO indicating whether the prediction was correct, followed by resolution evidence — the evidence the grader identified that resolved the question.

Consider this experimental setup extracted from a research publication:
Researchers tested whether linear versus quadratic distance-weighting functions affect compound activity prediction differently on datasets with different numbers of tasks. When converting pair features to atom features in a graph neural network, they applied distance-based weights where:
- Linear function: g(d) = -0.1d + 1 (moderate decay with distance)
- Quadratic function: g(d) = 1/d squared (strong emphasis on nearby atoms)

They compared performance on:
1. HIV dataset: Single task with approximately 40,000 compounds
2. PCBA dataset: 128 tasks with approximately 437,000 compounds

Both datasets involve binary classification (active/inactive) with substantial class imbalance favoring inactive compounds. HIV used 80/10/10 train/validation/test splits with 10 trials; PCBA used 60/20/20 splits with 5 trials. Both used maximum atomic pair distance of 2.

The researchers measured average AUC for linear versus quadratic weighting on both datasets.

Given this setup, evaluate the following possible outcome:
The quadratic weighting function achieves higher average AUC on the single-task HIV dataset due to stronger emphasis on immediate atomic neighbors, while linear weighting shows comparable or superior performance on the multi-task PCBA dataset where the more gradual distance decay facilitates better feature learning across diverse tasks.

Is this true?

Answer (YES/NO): NO